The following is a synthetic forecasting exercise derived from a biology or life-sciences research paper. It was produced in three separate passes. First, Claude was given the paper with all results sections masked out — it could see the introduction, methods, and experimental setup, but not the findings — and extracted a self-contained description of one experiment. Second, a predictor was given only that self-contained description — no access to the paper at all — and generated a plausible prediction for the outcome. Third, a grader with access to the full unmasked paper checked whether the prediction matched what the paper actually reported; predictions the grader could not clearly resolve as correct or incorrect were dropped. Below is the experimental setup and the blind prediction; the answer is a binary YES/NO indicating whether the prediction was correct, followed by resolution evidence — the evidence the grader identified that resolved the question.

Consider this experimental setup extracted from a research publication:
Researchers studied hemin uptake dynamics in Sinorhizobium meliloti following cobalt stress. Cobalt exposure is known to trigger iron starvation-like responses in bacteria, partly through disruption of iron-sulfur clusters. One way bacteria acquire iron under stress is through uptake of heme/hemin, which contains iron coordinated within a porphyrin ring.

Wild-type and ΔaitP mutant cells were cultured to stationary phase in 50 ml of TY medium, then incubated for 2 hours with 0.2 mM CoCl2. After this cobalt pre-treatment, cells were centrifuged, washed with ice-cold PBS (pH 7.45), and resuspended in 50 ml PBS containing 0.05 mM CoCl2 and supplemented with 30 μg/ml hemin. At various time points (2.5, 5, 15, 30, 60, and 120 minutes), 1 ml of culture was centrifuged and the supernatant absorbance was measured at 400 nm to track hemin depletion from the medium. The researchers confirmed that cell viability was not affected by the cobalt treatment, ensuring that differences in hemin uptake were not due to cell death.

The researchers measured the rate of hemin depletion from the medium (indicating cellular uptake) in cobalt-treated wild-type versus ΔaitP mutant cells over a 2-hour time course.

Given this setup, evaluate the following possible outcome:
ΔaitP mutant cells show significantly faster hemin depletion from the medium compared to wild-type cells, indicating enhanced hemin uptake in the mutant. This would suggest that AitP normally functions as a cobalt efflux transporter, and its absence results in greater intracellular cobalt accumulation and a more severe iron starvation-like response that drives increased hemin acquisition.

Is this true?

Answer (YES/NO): NO